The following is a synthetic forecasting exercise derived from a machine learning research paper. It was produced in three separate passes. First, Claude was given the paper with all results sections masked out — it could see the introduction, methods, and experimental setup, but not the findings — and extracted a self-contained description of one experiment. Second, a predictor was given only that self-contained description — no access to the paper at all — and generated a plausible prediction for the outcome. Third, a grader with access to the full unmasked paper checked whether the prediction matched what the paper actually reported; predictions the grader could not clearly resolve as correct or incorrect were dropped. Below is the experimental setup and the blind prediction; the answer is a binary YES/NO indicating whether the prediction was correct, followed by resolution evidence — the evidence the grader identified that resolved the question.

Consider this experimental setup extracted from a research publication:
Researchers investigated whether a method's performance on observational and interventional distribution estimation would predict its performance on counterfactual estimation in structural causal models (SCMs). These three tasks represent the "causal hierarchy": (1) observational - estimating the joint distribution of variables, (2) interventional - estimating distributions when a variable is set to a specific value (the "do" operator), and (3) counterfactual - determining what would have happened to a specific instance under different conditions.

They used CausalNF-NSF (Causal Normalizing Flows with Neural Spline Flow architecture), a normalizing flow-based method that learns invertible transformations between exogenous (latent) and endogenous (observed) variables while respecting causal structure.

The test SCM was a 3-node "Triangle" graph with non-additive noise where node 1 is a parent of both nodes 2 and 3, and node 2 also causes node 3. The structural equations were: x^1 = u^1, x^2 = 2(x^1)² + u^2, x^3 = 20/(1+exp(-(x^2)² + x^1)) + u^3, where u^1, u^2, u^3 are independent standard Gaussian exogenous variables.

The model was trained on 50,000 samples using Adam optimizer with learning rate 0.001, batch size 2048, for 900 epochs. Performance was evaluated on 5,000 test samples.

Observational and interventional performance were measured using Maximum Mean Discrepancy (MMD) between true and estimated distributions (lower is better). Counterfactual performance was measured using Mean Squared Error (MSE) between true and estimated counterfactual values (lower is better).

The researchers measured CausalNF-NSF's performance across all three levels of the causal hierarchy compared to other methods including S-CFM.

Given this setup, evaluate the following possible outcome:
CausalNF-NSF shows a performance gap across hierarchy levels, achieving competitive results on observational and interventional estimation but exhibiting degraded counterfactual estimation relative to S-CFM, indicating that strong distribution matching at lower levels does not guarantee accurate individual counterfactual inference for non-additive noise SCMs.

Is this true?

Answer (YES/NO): YES